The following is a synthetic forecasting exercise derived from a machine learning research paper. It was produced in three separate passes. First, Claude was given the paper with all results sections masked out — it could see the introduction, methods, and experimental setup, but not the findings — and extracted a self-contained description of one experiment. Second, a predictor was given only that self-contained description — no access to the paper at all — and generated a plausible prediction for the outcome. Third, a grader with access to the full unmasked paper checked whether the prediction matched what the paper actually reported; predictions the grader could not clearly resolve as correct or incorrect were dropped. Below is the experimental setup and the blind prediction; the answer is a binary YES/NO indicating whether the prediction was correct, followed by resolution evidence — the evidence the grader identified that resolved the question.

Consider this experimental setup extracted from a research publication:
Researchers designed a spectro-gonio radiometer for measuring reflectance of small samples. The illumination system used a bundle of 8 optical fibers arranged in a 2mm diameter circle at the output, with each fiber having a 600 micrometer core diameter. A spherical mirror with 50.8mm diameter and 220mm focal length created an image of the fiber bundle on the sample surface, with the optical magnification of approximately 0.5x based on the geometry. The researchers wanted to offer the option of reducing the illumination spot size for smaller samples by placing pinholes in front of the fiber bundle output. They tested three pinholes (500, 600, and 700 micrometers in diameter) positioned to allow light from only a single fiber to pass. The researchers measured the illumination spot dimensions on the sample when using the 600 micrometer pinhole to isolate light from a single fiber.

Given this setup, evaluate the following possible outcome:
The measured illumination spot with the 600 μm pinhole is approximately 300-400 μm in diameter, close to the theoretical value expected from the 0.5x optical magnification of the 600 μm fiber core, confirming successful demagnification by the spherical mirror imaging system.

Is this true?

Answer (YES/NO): NO